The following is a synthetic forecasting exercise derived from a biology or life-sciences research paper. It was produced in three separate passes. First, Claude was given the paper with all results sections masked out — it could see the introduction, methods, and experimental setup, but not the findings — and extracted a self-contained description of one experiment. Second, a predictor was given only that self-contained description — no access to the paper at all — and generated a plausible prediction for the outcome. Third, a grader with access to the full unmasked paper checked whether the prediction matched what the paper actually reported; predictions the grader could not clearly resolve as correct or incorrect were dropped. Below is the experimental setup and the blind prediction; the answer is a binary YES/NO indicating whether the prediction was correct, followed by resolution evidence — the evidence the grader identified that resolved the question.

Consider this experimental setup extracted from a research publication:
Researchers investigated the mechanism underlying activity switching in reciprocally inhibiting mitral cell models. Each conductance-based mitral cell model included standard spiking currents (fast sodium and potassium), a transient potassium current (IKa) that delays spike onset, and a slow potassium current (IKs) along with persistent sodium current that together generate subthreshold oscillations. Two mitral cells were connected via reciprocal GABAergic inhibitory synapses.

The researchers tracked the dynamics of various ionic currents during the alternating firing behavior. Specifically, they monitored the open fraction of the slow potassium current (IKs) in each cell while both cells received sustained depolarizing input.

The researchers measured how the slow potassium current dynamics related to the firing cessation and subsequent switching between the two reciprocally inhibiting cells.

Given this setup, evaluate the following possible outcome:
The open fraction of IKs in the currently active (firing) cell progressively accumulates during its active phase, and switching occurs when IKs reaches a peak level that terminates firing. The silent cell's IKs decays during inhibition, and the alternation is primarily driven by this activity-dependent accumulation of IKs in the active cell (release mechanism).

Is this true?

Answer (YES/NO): YES